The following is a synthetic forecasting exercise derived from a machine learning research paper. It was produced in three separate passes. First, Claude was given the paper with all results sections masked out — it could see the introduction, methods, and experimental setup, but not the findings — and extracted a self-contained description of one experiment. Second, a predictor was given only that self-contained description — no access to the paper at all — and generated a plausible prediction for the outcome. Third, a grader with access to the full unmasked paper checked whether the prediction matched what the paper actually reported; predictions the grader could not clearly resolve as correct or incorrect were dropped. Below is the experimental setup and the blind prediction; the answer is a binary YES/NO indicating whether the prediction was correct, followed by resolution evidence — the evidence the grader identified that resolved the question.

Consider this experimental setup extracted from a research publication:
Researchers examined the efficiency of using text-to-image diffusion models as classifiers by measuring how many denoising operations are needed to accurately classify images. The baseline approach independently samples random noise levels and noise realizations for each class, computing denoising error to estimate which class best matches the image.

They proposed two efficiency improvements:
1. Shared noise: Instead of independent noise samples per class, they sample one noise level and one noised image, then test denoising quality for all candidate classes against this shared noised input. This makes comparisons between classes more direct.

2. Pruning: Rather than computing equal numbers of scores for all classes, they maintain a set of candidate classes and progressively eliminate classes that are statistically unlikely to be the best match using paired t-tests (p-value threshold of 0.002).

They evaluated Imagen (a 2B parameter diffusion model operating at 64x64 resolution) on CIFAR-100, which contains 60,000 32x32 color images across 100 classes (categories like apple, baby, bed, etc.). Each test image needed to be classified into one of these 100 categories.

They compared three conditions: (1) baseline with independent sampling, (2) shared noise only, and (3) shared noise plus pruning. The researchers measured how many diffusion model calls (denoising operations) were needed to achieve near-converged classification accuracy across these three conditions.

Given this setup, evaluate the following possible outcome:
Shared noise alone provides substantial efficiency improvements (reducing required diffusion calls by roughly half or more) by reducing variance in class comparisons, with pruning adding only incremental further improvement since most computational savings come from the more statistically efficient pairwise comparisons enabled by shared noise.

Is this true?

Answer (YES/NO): NO